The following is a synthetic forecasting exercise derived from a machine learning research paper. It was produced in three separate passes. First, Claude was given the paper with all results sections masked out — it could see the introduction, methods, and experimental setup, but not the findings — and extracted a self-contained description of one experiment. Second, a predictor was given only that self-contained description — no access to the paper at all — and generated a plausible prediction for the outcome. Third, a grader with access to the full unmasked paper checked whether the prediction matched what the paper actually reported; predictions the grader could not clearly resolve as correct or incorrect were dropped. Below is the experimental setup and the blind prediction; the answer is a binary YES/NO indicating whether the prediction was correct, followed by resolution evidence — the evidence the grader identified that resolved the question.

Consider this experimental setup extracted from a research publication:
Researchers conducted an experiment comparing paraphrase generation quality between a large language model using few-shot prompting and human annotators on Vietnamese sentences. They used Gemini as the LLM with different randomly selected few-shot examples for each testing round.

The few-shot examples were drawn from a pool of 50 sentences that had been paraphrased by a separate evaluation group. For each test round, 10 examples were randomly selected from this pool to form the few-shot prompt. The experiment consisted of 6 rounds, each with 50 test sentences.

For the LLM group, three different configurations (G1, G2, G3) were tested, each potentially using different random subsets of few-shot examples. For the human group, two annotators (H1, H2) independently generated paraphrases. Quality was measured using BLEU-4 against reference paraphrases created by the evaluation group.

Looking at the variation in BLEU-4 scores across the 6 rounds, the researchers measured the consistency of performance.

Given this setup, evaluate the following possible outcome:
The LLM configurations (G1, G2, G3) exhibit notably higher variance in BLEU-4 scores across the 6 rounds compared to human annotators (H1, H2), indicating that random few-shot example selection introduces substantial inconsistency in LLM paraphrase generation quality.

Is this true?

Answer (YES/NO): NO